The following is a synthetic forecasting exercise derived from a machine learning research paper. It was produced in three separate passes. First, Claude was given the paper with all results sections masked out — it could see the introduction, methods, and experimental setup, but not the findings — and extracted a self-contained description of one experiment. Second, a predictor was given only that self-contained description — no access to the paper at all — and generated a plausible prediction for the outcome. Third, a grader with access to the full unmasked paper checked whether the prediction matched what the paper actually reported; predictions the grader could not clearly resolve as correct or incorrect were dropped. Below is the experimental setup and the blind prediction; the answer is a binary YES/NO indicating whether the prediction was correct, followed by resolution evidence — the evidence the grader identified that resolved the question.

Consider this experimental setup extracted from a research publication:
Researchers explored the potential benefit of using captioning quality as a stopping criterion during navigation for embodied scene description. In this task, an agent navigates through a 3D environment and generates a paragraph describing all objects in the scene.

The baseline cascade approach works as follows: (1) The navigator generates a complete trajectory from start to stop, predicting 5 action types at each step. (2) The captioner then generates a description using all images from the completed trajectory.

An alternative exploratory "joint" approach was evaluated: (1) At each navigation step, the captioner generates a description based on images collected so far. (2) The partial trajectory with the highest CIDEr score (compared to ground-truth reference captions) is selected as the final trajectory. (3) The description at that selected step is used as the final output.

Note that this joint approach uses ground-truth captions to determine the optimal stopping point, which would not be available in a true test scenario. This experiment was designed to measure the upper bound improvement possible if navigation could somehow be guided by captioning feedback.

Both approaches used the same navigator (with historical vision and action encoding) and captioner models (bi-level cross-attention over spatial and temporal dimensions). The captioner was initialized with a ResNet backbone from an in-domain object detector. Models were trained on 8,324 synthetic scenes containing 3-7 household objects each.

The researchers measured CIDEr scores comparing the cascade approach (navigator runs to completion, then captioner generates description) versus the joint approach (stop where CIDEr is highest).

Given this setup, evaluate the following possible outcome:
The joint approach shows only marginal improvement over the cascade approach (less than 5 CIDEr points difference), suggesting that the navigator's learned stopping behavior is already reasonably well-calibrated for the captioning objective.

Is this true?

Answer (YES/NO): NO